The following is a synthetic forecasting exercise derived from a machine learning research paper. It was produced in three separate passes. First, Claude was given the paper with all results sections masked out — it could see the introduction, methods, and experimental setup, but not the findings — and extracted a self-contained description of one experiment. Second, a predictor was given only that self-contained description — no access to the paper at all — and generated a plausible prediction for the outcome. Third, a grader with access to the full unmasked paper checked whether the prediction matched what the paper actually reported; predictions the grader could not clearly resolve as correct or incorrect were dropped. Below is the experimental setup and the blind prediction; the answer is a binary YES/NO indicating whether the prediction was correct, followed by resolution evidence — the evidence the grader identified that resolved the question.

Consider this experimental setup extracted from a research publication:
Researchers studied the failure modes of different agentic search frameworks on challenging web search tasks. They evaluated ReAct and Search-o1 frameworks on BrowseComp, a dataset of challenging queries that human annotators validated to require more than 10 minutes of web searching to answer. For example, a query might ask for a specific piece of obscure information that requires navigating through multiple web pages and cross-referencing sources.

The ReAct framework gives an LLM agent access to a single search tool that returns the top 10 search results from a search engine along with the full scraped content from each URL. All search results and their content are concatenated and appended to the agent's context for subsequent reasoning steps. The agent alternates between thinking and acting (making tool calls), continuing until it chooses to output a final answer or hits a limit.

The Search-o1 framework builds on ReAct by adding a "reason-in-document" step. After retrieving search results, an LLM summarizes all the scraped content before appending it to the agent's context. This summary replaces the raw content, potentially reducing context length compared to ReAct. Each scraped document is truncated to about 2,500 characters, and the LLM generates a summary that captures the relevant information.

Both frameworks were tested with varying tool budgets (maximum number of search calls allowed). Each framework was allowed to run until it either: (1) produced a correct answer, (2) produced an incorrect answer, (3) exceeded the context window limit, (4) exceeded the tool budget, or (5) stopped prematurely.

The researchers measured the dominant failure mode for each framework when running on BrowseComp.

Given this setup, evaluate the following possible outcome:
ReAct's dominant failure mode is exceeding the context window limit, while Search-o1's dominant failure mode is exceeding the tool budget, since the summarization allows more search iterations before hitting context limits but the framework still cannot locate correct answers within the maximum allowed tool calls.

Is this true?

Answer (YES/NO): YES